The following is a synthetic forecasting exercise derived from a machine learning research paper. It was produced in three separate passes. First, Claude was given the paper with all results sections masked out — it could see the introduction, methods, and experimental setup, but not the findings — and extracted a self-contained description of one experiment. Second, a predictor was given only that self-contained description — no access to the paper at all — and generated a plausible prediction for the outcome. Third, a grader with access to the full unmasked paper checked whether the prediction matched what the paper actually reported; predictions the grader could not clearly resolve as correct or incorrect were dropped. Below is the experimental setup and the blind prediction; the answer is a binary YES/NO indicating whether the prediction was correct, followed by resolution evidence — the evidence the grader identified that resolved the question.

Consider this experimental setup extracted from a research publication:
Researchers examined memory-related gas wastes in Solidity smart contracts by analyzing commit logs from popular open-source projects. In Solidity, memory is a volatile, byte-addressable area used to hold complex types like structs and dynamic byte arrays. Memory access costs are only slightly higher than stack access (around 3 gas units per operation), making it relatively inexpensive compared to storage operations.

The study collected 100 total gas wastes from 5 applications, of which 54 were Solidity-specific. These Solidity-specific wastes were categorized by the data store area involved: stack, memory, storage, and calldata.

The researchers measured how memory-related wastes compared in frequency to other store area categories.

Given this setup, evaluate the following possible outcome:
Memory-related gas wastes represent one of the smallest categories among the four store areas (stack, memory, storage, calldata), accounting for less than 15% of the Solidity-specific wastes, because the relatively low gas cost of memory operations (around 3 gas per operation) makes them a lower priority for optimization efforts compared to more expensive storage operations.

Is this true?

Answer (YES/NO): YES